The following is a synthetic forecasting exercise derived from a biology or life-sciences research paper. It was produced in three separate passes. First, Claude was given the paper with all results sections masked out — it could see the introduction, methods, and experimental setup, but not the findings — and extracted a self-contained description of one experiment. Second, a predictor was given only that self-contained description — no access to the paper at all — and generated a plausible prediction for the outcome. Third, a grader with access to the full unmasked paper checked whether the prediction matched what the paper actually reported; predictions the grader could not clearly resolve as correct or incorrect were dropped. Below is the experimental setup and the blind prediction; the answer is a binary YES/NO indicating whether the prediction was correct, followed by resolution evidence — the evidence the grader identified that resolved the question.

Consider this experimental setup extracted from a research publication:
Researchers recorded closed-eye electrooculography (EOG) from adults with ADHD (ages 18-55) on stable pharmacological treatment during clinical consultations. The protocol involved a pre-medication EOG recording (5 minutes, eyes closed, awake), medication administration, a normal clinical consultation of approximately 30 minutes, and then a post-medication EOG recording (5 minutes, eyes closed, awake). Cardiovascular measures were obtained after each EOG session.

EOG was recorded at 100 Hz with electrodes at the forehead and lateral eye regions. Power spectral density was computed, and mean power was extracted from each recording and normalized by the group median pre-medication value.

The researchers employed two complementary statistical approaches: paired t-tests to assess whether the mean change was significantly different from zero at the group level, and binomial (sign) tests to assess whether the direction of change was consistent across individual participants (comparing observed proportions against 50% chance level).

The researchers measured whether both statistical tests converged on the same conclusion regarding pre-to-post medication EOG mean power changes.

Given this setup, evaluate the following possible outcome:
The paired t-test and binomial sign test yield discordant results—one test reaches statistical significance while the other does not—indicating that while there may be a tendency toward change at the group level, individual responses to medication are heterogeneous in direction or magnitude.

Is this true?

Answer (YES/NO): NO